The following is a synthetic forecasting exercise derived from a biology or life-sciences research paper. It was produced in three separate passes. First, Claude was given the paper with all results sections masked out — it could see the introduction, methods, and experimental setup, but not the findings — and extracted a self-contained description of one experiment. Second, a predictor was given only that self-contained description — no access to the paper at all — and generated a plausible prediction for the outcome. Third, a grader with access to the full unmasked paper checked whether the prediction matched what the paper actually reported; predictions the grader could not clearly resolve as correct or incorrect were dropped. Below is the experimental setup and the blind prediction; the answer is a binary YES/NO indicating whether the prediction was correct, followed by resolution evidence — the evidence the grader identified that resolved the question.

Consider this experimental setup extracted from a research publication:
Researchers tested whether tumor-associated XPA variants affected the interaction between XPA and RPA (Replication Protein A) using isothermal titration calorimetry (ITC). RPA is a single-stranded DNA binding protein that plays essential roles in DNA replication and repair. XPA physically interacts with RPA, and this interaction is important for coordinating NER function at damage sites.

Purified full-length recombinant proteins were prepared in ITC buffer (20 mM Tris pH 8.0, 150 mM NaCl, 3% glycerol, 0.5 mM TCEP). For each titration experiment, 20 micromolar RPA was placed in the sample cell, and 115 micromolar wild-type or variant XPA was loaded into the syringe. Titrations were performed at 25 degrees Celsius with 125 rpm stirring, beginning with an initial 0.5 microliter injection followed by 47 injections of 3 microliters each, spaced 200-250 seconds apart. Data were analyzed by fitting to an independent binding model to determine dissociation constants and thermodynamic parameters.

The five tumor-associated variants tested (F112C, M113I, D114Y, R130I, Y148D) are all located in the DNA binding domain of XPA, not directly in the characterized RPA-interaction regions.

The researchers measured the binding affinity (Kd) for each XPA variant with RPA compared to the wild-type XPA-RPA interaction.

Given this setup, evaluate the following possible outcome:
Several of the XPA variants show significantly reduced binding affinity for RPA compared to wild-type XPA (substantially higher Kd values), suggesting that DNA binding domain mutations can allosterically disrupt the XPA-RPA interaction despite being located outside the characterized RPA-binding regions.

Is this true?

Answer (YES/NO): NO